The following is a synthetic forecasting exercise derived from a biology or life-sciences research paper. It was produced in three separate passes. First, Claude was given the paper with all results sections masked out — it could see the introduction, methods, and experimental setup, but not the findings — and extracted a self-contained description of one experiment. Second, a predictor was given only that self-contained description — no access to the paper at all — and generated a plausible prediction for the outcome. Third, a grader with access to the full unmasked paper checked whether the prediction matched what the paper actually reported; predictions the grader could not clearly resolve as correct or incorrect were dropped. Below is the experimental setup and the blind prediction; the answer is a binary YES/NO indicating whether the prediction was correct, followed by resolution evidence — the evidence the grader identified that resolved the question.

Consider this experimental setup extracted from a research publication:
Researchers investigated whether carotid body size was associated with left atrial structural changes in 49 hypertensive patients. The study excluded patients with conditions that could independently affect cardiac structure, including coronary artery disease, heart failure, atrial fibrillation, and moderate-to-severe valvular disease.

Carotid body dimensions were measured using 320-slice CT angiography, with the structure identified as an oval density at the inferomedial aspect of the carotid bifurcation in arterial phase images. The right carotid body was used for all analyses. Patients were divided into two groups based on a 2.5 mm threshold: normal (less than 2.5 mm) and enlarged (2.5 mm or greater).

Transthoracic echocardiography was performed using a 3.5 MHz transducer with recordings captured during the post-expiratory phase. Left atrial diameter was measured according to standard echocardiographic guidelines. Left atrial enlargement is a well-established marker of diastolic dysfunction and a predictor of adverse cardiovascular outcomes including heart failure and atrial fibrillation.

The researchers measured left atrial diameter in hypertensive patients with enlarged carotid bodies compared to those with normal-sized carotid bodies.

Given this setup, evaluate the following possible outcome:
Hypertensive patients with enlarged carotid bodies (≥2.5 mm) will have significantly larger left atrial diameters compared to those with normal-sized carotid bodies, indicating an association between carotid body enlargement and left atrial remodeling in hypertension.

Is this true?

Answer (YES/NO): YES